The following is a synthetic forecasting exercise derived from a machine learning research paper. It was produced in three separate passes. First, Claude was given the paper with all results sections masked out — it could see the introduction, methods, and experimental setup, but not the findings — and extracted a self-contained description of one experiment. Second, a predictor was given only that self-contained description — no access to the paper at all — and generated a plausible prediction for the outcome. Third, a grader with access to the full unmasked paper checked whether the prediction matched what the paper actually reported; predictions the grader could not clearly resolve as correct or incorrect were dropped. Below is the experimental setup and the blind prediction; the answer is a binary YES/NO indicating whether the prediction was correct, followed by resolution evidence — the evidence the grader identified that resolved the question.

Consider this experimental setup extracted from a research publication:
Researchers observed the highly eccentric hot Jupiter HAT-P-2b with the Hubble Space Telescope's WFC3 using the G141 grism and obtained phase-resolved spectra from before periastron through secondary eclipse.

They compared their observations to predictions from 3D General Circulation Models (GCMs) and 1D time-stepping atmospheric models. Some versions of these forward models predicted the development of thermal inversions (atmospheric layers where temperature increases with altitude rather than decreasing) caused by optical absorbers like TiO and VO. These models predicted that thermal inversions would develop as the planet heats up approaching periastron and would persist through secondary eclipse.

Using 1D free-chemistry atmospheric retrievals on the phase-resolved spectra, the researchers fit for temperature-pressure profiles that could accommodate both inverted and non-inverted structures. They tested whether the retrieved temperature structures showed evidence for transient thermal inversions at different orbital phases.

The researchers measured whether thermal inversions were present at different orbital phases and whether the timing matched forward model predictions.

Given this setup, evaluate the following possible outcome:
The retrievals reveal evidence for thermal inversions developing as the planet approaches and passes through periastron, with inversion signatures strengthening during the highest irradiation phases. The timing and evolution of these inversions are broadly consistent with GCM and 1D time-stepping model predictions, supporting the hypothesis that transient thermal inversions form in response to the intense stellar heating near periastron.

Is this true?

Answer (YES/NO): NO